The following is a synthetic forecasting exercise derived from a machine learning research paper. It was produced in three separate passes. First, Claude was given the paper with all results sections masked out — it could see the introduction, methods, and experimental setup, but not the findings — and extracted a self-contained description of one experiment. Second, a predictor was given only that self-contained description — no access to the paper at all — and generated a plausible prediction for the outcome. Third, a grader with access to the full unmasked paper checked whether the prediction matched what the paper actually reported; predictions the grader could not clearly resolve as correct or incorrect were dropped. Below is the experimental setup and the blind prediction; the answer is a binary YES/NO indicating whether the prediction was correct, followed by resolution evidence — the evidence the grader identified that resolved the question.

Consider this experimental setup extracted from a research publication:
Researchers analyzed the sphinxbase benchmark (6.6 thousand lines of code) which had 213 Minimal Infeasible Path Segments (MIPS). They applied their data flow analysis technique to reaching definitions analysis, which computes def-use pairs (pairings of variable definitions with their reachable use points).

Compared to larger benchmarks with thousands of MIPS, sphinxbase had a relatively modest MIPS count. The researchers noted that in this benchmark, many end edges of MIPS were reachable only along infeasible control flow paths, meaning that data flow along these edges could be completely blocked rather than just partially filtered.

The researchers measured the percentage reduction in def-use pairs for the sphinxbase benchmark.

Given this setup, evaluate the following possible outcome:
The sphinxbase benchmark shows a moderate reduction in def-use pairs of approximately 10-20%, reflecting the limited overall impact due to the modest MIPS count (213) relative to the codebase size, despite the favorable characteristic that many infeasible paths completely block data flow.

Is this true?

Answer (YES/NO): YES